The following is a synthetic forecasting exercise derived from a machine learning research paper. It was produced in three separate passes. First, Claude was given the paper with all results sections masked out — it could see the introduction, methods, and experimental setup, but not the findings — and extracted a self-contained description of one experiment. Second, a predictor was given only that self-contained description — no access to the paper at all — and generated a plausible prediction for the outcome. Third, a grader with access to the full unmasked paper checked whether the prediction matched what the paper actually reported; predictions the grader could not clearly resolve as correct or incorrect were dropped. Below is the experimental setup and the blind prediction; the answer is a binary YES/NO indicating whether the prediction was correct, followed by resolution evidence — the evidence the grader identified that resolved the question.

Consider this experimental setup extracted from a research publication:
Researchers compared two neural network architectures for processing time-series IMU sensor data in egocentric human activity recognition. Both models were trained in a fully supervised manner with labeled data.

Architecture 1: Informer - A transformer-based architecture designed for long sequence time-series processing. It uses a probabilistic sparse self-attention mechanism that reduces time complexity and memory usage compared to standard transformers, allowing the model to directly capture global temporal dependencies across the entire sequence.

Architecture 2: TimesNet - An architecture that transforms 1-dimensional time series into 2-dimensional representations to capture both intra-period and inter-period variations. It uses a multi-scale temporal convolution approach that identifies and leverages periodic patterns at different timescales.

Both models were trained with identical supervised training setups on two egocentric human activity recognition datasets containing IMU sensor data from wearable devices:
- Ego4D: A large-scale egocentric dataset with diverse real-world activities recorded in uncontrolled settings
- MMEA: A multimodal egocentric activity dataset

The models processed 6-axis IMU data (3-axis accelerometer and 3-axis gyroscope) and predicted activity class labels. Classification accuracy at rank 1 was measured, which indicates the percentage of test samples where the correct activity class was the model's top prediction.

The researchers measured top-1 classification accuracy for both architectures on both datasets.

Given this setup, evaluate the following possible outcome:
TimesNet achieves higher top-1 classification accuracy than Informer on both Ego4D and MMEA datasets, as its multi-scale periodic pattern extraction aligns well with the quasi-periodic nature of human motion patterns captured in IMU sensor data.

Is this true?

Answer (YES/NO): NO